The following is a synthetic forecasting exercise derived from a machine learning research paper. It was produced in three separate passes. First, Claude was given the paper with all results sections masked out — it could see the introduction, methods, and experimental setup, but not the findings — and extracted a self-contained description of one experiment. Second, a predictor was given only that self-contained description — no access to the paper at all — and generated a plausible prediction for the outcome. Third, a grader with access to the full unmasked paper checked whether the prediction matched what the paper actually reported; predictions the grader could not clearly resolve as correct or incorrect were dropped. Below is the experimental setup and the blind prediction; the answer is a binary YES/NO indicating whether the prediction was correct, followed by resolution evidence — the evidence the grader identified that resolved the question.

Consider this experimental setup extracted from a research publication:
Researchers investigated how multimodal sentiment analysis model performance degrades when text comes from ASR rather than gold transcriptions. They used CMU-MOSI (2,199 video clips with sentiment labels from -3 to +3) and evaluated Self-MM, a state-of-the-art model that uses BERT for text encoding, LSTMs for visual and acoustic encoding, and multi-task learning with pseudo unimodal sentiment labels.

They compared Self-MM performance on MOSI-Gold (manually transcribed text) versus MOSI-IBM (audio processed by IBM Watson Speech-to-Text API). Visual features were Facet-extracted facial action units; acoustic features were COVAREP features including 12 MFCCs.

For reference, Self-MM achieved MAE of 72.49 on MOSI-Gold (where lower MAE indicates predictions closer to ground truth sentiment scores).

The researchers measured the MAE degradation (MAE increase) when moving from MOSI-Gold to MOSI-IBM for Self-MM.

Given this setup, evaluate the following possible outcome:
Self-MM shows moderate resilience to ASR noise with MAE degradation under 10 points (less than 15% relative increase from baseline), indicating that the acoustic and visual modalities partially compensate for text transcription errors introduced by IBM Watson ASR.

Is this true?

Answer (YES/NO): NO